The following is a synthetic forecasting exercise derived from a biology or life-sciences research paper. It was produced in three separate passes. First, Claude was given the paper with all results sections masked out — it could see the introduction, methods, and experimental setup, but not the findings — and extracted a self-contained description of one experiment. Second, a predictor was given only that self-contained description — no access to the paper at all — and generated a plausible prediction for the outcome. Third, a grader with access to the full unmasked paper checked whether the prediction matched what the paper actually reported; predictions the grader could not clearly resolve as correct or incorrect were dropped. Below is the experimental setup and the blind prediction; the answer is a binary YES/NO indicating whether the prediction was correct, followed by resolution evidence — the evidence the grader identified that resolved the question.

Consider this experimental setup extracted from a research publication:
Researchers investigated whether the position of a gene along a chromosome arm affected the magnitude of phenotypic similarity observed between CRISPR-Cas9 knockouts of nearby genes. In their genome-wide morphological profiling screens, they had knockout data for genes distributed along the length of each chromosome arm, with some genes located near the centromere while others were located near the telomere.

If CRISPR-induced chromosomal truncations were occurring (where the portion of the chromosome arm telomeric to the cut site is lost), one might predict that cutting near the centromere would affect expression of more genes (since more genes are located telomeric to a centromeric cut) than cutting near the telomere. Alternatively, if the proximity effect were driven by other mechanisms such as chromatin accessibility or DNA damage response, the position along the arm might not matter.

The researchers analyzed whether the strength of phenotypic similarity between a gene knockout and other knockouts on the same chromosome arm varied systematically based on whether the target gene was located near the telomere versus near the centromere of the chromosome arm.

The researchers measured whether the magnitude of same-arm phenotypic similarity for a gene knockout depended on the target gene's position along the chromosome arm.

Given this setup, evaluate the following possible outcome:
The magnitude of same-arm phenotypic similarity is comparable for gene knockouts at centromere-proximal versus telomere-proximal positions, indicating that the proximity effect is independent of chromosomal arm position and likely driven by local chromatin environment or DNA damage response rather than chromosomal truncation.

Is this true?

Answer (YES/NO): NO